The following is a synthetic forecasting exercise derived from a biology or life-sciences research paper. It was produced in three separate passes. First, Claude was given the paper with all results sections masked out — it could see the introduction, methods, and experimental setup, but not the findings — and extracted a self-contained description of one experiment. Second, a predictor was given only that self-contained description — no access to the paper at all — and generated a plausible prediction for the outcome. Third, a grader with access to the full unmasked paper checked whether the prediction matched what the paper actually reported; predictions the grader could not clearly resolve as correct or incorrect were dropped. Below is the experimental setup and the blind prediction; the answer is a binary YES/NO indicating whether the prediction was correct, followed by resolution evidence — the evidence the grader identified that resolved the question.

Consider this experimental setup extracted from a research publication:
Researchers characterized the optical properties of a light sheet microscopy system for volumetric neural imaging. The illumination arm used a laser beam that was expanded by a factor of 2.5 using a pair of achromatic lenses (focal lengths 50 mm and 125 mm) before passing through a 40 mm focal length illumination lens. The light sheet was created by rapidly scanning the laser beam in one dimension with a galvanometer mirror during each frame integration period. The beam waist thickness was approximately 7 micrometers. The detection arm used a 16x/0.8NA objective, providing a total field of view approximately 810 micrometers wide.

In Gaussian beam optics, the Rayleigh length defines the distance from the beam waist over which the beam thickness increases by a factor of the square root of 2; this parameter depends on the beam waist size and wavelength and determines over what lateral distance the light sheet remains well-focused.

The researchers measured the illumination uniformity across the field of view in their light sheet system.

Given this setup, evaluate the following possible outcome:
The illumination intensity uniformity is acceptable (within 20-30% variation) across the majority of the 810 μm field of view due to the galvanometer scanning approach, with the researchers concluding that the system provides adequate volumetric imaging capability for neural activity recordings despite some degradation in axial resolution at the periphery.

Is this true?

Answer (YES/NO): NO